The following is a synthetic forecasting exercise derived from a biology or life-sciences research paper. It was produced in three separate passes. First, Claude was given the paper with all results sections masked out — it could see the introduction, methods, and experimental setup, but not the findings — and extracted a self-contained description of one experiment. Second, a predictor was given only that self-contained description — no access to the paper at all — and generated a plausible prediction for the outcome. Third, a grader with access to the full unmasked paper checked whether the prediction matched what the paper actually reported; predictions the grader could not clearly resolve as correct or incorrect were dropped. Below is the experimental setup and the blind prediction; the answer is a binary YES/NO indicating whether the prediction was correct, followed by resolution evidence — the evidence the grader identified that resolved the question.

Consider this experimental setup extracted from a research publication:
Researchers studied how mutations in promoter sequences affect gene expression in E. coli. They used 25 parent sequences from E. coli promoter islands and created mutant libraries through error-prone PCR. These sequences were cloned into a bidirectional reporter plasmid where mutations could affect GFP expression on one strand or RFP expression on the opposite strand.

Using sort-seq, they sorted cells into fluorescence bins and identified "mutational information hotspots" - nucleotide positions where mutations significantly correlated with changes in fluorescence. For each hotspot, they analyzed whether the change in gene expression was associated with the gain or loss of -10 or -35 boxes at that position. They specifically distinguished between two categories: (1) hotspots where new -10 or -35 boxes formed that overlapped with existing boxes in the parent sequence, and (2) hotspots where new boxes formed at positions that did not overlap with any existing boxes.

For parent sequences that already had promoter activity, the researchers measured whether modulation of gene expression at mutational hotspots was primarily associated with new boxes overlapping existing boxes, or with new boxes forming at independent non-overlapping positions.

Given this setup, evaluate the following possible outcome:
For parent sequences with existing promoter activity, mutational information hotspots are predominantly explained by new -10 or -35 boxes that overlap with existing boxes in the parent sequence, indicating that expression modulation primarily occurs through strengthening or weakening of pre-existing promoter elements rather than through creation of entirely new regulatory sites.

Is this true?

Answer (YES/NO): YES